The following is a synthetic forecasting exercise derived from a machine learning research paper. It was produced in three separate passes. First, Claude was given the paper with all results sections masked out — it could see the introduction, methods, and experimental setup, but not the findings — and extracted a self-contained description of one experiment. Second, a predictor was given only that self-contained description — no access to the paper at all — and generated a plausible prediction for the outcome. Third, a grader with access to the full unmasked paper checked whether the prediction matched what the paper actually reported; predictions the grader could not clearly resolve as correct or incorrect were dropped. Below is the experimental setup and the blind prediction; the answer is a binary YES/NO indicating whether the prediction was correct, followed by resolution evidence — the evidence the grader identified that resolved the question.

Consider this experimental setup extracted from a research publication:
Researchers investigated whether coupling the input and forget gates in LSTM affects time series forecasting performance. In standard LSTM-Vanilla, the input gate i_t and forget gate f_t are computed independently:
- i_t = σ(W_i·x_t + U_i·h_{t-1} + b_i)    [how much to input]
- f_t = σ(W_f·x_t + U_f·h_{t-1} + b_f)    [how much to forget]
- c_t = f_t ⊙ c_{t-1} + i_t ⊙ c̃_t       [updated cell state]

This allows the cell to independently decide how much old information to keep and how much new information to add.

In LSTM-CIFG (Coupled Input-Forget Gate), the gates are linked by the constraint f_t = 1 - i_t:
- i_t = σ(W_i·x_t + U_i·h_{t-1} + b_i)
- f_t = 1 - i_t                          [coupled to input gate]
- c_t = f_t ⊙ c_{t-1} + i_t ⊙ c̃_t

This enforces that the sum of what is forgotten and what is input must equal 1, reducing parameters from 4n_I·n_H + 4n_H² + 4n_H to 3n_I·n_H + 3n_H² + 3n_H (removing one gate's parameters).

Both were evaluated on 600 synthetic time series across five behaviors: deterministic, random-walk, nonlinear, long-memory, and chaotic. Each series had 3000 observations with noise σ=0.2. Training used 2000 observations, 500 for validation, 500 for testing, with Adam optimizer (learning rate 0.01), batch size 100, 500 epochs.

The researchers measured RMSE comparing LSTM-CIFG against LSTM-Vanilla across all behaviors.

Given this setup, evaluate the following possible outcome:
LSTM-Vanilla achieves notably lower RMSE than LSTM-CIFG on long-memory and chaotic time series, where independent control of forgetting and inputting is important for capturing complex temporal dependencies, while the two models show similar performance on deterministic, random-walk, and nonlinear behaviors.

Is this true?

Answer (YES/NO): NO